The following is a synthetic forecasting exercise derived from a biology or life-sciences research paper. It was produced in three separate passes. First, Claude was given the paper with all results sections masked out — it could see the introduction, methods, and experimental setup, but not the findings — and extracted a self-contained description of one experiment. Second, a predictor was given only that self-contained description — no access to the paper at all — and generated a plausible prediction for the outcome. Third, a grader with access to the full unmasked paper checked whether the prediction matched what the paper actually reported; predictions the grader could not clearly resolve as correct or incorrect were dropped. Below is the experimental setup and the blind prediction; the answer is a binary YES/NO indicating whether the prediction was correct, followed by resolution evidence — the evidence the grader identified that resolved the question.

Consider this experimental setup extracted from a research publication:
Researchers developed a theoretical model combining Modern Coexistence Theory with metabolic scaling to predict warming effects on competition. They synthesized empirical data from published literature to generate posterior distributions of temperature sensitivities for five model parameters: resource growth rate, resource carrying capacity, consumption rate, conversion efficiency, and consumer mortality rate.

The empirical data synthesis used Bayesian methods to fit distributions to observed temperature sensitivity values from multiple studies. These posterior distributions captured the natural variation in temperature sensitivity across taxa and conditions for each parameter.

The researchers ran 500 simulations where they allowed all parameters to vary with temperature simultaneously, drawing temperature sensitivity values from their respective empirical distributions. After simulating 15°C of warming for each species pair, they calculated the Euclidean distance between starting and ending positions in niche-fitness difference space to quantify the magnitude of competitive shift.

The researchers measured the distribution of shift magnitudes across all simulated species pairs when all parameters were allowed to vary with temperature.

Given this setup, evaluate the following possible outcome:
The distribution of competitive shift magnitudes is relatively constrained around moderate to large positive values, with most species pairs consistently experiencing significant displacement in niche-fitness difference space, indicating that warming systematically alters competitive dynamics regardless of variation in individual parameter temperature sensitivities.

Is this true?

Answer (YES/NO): NO